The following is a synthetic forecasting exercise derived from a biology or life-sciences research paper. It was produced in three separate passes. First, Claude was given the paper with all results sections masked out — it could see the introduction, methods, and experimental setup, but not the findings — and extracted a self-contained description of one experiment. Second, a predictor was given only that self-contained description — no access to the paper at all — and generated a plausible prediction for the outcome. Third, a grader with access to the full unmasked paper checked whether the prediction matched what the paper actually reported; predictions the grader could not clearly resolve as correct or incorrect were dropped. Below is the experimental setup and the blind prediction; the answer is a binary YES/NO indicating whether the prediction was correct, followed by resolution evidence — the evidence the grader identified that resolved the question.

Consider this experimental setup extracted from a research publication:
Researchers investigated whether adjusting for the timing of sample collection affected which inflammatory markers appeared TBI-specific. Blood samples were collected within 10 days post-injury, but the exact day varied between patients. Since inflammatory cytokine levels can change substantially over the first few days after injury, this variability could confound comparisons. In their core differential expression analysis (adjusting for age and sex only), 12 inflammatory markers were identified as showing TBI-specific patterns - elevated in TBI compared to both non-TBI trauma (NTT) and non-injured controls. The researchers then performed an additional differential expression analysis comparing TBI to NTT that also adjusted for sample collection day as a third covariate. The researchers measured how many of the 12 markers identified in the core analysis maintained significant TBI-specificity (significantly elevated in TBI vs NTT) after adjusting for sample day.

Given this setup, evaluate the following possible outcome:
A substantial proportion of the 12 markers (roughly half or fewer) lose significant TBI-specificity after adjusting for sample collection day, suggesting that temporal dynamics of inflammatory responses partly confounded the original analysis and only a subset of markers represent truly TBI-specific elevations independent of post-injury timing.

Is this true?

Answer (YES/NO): NO